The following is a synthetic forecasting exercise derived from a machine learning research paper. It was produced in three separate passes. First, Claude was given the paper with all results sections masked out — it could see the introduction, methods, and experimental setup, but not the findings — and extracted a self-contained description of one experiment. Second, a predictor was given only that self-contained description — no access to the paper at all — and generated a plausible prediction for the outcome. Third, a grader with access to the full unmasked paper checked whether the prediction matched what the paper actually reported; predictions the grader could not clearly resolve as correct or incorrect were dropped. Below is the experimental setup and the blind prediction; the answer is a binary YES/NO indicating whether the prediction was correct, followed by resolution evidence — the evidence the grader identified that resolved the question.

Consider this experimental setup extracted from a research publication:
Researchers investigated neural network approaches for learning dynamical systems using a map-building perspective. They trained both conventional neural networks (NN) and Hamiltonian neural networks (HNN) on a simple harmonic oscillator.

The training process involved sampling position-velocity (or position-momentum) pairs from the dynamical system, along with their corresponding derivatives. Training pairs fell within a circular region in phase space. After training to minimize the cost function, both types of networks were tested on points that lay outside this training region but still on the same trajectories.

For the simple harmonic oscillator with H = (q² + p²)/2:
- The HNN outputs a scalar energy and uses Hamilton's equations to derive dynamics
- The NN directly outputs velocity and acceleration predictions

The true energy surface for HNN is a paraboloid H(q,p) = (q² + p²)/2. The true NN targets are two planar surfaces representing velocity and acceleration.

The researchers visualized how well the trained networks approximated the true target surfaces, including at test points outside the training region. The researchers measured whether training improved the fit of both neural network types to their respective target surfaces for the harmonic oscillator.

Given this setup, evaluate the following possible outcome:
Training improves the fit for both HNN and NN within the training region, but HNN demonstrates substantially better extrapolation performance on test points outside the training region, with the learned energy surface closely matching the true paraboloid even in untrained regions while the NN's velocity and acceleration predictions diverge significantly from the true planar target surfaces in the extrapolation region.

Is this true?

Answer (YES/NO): NO